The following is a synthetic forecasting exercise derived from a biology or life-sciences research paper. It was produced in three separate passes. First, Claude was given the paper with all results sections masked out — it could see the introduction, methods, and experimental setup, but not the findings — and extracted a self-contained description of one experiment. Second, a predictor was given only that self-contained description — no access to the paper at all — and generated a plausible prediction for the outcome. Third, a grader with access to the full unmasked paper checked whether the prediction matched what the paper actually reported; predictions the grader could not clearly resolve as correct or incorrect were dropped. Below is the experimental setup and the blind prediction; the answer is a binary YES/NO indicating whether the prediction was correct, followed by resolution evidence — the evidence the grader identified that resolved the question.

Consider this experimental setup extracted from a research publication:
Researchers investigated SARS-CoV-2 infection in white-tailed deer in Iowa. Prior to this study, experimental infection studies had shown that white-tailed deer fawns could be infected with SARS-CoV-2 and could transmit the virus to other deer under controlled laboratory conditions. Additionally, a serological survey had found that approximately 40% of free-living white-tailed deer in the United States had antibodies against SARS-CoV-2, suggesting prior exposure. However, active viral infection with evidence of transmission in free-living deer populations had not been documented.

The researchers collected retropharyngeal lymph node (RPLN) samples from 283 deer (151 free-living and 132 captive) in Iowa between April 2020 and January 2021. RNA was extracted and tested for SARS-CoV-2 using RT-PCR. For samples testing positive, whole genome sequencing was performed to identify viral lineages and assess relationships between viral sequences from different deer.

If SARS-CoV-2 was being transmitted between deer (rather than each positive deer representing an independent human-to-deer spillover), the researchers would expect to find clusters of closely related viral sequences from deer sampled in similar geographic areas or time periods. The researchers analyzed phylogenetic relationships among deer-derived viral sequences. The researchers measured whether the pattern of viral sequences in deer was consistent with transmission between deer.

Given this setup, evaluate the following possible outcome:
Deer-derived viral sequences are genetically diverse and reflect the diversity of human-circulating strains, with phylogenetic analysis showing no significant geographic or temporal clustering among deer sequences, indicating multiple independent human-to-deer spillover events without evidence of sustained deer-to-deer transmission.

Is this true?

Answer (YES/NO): NO